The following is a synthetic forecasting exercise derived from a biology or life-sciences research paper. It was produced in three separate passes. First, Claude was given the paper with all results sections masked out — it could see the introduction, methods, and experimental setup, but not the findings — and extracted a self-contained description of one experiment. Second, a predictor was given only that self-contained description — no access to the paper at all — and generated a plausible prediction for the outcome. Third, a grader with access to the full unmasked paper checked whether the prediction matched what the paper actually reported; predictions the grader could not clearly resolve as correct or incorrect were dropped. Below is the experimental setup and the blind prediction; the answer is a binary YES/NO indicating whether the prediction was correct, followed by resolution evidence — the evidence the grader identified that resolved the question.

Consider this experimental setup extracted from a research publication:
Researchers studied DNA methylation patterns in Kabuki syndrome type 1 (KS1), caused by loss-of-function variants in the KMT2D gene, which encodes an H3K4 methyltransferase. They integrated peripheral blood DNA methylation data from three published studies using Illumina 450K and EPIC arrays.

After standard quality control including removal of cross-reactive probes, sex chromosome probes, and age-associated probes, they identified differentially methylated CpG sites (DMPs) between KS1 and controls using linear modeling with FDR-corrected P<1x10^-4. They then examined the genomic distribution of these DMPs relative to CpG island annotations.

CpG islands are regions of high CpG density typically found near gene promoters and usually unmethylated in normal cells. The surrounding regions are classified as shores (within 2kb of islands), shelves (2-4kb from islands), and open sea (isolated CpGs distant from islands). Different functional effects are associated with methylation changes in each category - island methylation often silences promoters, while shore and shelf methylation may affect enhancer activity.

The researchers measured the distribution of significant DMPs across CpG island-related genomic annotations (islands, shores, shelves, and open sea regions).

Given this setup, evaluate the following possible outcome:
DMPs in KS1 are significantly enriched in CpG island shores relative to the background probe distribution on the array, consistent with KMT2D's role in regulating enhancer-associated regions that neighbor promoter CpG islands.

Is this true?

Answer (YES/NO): NO